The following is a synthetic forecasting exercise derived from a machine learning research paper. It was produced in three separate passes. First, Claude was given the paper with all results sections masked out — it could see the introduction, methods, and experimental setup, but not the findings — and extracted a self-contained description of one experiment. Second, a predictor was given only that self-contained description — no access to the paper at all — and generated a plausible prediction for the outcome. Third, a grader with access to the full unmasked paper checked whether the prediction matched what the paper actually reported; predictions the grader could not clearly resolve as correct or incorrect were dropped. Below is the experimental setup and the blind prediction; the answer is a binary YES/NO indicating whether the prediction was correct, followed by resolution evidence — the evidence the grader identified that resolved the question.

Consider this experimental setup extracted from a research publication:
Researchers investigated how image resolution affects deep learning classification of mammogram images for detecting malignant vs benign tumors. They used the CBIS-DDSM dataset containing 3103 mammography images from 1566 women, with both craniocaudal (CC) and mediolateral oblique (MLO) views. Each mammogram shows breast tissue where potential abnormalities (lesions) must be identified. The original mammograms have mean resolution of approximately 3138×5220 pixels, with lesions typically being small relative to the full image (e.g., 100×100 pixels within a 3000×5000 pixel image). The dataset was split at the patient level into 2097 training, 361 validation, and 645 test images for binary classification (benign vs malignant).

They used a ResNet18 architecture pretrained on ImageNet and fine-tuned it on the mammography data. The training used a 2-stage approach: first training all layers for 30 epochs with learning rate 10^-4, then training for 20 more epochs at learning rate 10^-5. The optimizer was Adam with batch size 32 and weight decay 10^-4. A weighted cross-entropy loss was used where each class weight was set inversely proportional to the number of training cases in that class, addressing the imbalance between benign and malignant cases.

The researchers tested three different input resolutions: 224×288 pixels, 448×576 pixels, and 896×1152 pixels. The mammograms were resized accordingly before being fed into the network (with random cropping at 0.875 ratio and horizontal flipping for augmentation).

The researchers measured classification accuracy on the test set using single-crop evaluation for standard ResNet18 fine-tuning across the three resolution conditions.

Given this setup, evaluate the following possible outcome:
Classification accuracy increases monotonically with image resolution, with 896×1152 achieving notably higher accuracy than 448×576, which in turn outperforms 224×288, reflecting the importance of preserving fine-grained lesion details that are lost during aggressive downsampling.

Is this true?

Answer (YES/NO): NO